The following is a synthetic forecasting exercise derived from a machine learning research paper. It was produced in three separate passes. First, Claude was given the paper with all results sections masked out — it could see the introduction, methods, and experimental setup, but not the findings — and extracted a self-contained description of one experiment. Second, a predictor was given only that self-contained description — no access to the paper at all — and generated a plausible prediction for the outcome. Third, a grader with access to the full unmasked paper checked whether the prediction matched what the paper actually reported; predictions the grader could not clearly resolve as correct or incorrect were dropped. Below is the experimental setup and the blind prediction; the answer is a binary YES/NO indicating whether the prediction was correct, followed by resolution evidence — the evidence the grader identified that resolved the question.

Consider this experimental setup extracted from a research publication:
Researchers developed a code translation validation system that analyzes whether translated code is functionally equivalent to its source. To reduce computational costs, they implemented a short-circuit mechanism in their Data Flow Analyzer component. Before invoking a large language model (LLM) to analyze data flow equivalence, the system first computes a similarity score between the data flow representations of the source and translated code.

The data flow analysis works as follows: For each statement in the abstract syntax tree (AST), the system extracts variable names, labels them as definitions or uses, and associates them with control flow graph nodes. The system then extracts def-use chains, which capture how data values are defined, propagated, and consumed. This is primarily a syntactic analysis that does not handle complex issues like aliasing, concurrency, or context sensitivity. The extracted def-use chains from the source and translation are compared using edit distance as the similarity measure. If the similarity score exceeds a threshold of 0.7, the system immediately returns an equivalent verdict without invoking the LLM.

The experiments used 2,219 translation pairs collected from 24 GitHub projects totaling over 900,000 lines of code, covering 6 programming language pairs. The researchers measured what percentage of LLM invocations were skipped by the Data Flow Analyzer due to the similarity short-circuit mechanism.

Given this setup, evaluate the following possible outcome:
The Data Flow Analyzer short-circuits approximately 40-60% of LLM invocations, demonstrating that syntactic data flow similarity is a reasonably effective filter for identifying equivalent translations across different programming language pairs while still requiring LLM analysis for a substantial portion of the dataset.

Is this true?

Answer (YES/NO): NO